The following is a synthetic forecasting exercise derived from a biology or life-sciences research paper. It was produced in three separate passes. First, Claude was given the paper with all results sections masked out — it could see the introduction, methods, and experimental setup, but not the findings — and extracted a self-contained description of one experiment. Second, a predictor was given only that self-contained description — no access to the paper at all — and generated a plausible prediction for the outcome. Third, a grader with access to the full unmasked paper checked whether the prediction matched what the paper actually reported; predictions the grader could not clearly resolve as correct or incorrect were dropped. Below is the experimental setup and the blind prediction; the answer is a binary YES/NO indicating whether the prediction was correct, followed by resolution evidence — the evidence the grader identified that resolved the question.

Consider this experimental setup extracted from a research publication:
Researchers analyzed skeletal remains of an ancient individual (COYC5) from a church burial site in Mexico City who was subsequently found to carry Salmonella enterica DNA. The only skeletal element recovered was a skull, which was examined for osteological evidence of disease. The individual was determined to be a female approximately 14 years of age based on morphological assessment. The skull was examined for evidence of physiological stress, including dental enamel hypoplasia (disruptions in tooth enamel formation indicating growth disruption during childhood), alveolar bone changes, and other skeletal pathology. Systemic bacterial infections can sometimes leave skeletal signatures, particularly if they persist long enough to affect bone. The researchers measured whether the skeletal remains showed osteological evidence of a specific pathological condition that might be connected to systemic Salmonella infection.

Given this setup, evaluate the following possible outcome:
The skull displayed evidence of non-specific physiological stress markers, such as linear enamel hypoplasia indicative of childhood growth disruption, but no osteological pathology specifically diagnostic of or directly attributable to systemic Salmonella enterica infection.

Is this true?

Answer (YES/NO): YES